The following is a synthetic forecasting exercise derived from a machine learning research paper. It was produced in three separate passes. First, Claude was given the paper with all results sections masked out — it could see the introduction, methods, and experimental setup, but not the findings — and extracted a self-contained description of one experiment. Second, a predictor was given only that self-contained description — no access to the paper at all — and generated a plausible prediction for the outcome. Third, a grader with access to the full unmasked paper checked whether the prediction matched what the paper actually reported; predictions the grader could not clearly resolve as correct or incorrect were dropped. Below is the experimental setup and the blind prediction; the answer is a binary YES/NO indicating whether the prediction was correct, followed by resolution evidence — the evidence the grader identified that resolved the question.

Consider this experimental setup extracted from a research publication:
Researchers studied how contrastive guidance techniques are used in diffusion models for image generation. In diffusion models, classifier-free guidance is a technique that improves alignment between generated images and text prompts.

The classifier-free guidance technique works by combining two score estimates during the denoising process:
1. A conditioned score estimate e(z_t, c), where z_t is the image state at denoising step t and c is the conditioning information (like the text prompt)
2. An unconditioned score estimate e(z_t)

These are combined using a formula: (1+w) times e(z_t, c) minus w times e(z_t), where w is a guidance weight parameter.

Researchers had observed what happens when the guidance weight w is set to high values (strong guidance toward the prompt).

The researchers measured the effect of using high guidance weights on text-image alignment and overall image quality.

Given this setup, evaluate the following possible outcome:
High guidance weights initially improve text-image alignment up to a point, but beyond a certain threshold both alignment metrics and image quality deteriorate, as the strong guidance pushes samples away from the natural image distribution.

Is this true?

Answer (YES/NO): NO